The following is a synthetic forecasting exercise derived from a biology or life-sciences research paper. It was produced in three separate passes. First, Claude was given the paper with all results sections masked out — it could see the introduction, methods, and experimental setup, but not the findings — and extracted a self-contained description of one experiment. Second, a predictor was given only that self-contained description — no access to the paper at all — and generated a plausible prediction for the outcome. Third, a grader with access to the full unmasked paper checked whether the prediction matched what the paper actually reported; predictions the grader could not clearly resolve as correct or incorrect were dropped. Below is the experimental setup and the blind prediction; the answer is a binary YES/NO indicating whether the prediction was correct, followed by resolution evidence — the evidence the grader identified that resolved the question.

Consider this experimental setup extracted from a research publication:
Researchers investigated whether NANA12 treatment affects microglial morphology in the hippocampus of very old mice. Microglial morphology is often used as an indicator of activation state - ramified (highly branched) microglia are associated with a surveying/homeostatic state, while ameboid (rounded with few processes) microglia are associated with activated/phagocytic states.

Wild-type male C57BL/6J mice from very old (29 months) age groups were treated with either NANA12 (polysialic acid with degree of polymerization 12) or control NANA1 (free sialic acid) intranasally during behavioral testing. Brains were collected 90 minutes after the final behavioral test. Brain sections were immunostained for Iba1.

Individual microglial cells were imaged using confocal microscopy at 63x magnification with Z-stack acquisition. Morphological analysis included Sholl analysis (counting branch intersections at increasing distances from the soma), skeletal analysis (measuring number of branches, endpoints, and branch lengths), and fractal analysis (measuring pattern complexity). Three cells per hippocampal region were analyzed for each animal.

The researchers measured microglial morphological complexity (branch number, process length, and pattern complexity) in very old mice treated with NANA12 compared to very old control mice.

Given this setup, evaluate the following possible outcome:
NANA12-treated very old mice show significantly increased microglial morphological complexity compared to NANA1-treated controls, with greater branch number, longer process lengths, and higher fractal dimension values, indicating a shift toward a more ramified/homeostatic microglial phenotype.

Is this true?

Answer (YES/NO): NO